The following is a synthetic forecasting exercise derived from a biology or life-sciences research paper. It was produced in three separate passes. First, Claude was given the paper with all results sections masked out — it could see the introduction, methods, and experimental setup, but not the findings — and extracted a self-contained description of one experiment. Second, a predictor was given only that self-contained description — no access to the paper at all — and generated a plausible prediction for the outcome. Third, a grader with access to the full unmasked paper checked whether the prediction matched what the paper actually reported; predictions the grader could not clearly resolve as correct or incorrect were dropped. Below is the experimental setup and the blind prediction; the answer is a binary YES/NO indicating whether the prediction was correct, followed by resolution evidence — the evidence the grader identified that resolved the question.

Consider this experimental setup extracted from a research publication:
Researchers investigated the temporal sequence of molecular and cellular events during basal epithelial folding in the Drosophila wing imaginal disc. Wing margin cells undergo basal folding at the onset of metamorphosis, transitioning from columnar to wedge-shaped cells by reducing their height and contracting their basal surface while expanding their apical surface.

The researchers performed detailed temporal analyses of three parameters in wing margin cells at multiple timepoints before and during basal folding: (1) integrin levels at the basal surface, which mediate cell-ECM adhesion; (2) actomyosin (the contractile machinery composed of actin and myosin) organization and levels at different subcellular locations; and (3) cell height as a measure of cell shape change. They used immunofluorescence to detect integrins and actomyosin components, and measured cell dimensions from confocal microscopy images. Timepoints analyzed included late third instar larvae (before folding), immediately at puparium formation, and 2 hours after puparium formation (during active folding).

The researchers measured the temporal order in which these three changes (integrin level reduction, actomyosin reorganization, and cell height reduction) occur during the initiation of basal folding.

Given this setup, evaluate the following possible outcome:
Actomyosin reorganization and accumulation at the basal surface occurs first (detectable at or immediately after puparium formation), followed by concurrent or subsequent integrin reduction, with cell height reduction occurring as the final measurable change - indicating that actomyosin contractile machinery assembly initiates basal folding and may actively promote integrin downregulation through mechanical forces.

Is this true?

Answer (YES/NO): NO